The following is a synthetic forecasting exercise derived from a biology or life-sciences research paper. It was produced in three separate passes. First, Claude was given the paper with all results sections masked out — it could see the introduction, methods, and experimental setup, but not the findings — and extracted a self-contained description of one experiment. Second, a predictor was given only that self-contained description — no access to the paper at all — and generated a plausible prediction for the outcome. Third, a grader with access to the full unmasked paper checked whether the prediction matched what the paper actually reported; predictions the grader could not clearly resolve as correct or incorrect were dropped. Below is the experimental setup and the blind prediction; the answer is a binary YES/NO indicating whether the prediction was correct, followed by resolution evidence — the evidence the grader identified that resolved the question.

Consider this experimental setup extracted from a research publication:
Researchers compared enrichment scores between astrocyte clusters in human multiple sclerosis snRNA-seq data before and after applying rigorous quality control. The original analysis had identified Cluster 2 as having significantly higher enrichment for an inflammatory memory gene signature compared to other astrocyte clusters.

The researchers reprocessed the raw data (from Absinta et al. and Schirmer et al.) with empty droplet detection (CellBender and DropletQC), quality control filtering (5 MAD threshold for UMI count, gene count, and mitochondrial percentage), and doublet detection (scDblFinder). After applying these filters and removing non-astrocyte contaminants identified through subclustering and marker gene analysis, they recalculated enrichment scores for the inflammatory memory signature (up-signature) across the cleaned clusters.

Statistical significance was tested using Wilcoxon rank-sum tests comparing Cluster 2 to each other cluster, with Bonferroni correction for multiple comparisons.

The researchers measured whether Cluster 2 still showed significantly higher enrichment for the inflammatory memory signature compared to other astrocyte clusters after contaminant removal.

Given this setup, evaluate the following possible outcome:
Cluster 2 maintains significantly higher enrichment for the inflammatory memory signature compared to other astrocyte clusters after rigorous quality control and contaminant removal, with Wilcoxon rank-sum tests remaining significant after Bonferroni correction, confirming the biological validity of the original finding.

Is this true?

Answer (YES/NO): NO